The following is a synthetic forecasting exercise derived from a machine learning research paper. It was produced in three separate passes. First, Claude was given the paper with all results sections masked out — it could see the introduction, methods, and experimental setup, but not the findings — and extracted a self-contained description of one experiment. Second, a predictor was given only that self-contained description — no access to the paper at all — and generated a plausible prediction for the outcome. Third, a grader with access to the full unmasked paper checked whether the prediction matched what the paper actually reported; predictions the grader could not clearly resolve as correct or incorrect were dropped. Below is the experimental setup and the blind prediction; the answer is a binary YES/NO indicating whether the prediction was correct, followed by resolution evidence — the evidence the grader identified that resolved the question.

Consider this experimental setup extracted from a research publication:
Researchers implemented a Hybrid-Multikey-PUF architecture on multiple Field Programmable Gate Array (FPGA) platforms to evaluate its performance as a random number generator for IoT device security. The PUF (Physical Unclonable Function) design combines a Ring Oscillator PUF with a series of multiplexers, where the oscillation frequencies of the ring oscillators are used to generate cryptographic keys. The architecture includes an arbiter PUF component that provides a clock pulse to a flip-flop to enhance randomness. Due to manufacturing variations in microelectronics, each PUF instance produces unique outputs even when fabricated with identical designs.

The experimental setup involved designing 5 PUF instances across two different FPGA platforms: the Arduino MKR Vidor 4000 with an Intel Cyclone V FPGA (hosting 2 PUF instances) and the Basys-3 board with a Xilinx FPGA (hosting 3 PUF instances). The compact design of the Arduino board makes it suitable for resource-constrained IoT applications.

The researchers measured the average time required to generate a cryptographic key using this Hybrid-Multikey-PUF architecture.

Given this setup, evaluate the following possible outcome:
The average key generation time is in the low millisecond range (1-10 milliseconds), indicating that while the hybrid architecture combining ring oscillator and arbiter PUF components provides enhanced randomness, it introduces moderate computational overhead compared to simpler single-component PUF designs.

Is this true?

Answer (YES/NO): NO